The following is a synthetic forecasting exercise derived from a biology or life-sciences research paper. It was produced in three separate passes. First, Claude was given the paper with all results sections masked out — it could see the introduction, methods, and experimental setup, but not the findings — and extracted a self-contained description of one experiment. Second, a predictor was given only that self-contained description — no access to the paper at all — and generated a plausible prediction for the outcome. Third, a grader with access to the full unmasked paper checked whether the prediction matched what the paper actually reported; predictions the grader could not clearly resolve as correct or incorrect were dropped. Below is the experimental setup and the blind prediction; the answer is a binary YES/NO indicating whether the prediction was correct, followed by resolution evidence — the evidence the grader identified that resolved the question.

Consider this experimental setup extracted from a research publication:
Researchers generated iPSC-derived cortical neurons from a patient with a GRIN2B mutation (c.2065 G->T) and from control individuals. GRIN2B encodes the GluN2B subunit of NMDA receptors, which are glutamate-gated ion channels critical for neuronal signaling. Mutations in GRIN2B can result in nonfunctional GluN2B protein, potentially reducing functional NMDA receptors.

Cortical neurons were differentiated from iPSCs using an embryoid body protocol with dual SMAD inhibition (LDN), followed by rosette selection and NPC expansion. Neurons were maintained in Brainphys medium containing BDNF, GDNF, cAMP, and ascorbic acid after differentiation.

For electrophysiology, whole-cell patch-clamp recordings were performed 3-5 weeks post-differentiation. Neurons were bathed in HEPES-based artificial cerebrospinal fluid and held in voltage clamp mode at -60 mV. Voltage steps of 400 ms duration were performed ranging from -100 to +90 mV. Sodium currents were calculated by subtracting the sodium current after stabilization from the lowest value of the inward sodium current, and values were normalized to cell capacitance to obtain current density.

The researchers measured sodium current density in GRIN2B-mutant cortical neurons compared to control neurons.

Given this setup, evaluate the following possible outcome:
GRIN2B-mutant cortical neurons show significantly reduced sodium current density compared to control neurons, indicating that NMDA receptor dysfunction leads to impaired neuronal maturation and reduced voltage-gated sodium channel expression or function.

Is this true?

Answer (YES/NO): NO